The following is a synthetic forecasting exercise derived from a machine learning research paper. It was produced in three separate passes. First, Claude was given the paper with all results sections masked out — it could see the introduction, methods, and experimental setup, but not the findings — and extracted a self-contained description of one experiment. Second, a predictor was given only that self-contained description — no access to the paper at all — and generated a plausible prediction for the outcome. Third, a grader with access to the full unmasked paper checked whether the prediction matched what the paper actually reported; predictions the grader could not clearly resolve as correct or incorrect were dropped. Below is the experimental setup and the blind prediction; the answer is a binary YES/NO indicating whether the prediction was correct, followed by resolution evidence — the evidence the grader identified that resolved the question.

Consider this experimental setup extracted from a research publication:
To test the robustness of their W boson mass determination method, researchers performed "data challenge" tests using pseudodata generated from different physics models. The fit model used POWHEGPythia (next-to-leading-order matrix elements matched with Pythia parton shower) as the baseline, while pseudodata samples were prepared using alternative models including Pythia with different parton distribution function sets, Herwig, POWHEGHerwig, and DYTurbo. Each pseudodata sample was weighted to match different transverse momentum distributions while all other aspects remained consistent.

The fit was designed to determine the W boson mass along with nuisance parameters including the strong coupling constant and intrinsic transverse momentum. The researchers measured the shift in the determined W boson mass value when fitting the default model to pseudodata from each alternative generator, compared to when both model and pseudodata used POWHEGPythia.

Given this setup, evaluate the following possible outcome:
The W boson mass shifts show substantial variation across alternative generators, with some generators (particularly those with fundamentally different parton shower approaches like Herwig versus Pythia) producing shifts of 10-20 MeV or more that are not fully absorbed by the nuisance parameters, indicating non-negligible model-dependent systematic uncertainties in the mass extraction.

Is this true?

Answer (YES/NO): NO